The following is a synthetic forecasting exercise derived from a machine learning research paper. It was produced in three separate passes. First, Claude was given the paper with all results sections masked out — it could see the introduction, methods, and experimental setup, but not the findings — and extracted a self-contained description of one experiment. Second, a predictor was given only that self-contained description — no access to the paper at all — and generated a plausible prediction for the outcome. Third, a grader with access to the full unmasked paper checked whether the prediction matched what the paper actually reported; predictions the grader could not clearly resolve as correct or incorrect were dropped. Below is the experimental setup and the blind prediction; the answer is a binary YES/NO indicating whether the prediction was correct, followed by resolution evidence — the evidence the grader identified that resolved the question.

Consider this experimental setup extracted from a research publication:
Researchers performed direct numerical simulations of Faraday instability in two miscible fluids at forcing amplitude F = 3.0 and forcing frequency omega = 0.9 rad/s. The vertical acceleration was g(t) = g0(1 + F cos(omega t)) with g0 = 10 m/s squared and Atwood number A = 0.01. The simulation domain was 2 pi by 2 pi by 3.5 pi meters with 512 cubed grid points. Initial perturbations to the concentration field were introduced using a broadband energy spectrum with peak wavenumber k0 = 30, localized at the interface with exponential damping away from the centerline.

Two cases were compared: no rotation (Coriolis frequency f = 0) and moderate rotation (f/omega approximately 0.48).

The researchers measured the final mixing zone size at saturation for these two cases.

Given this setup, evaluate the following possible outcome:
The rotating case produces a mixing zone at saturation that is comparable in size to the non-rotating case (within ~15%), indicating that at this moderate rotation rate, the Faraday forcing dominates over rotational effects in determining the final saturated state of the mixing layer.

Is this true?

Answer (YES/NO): YES